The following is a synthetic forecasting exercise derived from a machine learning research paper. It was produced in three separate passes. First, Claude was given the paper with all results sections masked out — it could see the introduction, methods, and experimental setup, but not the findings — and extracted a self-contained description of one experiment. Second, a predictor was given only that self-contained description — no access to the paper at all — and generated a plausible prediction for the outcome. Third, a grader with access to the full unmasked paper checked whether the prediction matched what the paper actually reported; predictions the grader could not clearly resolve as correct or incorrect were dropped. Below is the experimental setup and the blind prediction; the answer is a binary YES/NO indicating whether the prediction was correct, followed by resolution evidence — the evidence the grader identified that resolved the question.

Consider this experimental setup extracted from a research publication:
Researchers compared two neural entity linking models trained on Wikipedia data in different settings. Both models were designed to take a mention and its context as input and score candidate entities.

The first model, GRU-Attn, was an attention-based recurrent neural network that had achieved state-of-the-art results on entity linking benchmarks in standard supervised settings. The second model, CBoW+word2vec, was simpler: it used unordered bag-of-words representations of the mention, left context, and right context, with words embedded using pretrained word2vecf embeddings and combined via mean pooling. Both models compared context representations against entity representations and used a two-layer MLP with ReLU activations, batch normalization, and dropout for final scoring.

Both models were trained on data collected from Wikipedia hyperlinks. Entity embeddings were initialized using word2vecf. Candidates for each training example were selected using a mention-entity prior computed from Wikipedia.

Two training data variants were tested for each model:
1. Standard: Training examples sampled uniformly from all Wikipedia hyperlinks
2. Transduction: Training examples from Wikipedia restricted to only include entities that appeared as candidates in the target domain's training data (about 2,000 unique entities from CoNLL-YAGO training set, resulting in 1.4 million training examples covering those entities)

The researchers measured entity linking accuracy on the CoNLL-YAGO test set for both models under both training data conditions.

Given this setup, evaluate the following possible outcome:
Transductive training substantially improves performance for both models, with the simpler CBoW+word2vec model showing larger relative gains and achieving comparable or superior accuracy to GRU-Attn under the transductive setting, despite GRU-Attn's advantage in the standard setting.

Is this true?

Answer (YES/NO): NO